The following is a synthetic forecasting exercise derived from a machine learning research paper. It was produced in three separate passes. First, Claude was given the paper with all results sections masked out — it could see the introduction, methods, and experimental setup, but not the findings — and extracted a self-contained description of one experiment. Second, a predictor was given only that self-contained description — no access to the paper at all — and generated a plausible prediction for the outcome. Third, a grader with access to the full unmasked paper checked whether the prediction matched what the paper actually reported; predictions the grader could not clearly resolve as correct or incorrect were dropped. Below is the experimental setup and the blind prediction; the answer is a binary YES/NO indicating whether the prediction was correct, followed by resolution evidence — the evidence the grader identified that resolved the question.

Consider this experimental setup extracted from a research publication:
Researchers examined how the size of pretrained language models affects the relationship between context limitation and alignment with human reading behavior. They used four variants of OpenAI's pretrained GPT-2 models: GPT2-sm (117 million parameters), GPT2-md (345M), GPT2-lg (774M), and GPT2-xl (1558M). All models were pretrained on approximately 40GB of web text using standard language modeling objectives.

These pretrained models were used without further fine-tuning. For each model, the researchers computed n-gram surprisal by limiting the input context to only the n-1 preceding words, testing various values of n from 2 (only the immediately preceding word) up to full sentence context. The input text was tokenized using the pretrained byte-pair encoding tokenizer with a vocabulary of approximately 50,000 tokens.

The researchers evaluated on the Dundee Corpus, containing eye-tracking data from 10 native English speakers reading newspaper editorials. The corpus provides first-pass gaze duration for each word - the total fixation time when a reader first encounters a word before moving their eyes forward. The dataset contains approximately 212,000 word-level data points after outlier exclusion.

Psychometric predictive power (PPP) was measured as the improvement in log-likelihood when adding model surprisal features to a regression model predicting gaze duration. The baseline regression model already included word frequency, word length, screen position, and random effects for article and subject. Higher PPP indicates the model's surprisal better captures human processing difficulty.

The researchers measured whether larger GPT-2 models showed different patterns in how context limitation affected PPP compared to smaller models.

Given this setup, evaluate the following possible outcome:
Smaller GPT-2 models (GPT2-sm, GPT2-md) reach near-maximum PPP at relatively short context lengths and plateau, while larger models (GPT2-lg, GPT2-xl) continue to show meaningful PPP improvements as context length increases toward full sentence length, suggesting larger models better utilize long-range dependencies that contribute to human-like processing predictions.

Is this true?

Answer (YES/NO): NO